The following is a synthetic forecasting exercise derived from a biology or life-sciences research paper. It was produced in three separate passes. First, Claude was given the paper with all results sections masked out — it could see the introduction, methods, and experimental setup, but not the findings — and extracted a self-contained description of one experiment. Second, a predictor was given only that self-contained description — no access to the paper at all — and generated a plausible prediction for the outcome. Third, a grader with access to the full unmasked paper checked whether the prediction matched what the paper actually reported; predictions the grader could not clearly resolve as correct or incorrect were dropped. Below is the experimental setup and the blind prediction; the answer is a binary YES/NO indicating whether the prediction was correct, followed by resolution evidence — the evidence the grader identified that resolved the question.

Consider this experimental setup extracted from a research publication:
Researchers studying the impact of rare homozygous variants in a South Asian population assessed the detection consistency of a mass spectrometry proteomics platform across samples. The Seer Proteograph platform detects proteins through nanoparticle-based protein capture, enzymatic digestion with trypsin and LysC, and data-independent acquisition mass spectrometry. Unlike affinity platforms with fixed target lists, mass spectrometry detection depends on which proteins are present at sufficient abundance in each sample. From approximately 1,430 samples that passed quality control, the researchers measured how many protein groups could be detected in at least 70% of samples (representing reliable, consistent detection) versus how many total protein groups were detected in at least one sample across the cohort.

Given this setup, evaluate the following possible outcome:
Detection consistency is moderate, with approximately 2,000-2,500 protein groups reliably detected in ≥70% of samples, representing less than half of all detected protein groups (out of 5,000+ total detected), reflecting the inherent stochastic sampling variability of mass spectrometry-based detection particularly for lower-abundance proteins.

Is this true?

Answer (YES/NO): NO